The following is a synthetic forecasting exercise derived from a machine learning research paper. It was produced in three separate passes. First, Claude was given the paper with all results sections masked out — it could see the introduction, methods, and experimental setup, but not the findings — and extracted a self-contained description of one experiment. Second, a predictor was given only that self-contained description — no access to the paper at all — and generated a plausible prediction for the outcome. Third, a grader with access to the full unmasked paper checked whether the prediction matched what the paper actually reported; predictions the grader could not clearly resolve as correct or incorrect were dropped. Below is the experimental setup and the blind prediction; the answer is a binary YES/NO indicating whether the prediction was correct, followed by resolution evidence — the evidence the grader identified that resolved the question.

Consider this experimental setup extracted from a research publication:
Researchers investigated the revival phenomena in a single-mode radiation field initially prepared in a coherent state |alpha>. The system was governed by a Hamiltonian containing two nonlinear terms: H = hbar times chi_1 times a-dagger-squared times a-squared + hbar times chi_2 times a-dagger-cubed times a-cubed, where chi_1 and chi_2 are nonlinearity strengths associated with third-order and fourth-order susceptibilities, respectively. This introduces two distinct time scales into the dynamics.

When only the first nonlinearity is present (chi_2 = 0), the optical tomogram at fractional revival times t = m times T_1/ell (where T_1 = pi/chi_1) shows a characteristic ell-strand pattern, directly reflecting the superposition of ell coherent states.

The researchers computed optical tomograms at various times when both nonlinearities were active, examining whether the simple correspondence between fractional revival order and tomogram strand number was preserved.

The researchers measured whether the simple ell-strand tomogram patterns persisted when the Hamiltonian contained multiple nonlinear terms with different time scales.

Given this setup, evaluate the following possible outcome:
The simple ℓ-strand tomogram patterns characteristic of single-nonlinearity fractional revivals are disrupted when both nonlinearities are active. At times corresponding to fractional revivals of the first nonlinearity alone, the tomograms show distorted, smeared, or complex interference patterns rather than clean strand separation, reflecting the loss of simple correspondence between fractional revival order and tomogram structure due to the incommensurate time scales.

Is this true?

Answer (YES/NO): NO